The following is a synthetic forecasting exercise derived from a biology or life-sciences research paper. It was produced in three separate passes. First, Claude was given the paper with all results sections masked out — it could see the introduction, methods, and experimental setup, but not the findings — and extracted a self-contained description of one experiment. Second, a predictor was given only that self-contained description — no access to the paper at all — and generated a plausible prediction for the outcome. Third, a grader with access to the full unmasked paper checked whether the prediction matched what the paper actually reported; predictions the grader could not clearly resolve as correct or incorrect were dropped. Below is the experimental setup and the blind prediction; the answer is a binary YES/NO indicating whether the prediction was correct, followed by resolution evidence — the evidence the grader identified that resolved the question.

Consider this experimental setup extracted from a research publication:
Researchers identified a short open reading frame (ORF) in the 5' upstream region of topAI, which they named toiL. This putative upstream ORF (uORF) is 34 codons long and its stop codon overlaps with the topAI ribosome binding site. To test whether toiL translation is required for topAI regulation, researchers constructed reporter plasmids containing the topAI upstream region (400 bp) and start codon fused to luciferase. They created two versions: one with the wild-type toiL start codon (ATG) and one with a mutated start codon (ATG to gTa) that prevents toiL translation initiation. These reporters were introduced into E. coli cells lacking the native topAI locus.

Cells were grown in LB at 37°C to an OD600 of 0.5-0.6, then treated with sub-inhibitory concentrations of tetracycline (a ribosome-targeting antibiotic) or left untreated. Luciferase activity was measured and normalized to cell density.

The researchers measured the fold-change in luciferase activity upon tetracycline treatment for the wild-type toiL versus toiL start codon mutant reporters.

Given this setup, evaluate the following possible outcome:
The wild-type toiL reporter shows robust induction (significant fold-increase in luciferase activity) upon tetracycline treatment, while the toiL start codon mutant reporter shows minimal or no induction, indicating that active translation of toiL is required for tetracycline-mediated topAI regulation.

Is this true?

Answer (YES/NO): NO